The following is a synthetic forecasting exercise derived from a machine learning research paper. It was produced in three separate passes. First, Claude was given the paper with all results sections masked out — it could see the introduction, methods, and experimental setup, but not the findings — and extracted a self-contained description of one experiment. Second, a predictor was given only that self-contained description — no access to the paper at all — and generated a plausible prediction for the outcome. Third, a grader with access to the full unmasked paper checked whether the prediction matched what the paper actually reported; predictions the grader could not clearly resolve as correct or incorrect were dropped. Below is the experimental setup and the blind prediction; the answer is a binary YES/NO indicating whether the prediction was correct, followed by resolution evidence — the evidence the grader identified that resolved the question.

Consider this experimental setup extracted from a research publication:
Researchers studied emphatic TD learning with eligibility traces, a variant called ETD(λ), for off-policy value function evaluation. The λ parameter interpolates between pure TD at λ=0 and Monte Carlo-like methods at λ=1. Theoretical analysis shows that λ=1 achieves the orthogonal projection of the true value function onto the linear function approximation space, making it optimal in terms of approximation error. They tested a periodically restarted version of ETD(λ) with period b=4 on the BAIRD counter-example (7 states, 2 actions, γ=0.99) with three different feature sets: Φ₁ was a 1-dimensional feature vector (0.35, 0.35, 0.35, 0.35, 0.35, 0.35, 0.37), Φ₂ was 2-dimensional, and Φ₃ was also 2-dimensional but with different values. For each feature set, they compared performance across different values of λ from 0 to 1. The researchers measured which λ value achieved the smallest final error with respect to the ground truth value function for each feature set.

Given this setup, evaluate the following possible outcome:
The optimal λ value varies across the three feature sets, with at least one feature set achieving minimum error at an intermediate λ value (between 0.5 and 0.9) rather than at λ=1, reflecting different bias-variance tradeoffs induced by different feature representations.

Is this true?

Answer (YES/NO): NO